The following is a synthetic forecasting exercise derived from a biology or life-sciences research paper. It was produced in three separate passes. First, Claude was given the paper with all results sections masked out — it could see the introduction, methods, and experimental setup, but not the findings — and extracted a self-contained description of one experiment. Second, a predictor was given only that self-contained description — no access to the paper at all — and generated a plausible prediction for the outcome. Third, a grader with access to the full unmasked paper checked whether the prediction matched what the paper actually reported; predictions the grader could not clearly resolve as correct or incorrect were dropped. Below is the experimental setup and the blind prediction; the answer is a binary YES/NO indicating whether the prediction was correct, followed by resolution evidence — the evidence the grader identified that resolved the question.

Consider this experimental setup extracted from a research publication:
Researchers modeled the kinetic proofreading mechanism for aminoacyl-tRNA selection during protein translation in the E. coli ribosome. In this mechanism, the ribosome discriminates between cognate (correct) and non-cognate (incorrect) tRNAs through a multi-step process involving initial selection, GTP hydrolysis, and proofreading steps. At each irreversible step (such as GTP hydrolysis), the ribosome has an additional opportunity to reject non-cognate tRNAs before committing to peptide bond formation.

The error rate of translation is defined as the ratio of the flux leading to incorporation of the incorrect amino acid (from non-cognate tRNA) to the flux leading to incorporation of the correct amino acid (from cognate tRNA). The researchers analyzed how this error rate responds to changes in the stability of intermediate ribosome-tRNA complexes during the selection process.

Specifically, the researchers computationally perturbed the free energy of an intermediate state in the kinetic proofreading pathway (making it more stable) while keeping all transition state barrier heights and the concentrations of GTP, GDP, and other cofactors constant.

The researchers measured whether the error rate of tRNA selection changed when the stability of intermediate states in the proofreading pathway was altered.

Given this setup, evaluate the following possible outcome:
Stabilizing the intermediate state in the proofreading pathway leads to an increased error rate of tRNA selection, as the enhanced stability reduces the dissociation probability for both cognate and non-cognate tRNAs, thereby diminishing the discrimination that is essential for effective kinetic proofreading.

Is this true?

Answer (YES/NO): NO